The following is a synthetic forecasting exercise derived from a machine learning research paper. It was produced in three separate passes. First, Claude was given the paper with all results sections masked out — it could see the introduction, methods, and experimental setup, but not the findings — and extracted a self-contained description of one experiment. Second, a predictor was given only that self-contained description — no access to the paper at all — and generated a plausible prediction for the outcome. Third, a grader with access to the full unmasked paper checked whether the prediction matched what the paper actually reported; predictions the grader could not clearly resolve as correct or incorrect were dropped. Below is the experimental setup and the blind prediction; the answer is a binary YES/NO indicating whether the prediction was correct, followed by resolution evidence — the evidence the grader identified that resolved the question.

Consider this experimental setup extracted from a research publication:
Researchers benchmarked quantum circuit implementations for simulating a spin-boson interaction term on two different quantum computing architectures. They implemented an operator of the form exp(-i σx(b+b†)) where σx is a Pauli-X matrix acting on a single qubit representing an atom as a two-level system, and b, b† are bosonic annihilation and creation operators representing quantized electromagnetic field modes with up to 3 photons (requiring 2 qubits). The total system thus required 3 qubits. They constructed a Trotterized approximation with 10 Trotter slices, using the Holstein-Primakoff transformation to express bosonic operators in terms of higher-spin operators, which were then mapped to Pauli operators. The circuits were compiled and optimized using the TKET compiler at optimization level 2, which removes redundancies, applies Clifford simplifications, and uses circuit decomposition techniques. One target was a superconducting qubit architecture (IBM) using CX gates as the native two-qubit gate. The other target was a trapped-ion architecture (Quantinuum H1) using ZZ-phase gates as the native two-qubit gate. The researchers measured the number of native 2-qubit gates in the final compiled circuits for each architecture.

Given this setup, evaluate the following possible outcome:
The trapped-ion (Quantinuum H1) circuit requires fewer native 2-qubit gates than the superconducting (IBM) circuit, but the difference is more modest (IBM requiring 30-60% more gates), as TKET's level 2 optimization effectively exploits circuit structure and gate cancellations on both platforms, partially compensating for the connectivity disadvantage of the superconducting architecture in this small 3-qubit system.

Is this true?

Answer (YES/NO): YES